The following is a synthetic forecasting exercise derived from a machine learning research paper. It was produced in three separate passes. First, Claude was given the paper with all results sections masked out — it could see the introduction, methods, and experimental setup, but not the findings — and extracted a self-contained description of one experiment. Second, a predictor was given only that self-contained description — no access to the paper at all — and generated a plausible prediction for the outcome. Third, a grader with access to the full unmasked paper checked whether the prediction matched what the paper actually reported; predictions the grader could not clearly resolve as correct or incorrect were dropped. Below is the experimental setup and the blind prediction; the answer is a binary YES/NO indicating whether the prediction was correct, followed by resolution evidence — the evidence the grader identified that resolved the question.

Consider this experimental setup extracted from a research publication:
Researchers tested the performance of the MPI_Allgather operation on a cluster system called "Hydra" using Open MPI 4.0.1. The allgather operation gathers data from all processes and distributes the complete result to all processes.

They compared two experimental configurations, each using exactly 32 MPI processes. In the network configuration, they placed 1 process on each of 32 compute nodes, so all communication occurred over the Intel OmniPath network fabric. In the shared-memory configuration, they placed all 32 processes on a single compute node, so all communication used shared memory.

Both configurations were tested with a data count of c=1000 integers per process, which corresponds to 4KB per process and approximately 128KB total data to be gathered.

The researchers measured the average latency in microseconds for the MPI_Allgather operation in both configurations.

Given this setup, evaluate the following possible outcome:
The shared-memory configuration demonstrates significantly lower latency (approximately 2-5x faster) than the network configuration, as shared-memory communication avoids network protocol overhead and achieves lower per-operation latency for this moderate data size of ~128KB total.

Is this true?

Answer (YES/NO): NO